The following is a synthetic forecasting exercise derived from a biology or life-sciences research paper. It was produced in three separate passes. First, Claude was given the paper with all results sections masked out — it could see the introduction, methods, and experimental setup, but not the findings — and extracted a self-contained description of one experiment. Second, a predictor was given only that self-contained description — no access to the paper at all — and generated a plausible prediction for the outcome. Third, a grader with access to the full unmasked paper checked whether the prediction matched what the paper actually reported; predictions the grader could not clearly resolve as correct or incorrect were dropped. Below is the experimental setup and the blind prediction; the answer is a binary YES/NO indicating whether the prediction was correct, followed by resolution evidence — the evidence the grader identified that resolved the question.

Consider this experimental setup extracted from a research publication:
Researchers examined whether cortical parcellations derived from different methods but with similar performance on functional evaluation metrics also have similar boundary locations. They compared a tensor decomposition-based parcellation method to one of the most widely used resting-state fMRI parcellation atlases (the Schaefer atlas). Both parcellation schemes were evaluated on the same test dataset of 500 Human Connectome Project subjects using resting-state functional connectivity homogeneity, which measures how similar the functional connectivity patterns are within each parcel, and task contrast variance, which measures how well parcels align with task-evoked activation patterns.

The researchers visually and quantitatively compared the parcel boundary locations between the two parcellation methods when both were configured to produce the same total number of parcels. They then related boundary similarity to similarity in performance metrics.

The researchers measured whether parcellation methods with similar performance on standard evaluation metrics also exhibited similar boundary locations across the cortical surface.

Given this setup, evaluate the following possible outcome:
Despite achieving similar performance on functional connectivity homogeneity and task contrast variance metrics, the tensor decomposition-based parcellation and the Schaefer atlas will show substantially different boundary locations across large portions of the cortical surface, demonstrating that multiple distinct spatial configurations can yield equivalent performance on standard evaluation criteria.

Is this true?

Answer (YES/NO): YES